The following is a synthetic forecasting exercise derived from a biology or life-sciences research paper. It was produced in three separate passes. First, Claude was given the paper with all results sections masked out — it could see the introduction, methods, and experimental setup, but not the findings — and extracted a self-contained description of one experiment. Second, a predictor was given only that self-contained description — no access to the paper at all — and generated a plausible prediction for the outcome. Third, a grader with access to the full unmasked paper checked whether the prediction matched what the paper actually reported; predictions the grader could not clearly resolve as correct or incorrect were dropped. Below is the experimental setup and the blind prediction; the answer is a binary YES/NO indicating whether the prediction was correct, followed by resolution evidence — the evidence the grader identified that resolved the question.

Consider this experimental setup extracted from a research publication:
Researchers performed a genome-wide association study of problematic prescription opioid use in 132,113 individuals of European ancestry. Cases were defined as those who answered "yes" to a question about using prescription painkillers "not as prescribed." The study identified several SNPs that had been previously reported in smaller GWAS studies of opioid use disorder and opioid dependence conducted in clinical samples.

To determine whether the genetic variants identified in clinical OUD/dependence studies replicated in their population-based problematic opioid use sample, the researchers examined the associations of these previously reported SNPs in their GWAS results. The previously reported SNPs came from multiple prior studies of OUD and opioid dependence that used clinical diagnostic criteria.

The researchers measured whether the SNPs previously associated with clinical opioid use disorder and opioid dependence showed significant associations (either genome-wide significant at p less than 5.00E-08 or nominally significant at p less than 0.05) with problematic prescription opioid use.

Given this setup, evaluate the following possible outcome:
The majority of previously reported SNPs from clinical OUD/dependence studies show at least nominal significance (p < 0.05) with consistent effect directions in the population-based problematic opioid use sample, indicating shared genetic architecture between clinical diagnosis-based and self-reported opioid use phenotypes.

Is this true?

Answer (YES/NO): NO